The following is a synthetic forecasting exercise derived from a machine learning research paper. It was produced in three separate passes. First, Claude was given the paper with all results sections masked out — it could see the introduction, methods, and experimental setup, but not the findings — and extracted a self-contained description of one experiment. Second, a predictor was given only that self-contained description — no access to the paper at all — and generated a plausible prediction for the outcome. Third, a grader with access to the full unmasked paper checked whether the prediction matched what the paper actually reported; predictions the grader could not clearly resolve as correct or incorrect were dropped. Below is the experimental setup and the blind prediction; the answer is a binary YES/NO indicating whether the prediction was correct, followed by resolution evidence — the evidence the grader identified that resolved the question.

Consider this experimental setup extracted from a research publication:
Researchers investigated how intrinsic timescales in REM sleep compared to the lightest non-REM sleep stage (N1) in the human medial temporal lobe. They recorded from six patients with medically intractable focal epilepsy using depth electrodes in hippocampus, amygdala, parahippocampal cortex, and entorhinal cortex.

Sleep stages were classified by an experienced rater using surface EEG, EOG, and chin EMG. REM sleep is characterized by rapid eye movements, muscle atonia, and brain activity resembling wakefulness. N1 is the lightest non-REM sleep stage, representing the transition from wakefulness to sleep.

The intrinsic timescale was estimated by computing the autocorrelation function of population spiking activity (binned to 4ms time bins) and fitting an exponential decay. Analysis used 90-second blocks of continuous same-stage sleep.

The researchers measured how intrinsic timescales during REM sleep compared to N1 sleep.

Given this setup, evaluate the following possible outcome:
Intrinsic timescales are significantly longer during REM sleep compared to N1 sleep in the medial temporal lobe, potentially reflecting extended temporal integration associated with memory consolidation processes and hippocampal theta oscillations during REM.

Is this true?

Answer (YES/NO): NO